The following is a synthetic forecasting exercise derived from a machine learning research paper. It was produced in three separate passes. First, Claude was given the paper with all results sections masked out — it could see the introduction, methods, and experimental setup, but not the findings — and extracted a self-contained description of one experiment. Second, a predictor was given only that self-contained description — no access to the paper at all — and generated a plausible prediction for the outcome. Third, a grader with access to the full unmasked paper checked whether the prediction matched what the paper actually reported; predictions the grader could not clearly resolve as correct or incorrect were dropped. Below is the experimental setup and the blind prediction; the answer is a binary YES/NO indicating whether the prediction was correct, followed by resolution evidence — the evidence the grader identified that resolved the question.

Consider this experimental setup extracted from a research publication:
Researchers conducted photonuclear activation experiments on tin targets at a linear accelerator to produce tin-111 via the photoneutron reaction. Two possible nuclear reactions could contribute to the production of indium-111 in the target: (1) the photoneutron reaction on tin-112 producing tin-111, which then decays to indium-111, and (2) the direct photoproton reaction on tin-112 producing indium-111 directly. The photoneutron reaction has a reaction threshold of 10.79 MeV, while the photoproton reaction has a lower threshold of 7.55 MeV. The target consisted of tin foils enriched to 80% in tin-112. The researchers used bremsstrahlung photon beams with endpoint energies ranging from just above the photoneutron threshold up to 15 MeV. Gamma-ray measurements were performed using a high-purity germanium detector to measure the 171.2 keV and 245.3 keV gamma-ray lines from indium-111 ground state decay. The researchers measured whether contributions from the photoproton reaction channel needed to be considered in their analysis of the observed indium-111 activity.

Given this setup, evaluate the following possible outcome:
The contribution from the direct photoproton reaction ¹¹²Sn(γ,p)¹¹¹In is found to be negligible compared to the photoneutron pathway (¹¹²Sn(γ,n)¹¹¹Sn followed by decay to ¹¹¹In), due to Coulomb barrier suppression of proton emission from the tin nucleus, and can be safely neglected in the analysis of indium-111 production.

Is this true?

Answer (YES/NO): NO